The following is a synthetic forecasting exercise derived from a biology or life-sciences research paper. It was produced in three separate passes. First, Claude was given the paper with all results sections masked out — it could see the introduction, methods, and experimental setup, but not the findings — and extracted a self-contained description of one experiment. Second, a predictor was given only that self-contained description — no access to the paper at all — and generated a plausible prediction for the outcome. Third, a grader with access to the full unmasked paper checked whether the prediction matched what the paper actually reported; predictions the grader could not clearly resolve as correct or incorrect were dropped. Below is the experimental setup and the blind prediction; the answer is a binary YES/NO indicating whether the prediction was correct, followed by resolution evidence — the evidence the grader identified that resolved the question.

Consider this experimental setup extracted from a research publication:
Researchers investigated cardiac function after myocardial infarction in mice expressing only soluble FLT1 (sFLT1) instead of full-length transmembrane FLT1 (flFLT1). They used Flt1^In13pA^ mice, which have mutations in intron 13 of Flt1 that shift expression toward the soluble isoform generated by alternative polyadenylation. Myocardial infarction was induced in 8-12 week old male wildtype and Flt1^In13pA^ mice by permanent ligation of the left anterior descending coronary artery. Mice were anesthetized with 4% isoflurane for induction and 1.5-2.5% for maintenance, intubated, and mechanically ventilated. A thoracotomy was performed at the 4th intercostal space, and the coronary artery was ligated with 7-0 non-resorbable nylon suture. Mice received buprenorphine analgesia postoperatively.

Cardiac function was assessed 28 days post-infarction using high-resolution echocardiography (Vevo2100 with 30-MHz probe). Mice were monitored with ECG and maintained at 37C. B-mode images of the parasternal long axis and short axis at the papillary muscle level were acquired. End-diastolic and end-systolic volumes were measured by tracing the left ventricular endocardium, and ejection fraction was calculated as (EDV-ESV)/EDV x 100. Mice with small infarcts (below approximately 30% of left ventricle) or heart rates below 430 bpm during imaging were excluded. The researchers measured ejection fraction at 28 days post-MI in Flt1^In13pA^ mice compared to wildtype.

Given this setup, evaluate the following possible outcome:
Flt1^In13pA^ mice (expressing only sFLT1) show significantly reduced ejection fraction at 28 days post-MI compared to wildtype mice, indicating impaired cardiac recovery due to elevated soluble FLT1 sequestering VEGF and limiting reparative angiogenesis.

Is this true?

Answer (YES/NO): NO